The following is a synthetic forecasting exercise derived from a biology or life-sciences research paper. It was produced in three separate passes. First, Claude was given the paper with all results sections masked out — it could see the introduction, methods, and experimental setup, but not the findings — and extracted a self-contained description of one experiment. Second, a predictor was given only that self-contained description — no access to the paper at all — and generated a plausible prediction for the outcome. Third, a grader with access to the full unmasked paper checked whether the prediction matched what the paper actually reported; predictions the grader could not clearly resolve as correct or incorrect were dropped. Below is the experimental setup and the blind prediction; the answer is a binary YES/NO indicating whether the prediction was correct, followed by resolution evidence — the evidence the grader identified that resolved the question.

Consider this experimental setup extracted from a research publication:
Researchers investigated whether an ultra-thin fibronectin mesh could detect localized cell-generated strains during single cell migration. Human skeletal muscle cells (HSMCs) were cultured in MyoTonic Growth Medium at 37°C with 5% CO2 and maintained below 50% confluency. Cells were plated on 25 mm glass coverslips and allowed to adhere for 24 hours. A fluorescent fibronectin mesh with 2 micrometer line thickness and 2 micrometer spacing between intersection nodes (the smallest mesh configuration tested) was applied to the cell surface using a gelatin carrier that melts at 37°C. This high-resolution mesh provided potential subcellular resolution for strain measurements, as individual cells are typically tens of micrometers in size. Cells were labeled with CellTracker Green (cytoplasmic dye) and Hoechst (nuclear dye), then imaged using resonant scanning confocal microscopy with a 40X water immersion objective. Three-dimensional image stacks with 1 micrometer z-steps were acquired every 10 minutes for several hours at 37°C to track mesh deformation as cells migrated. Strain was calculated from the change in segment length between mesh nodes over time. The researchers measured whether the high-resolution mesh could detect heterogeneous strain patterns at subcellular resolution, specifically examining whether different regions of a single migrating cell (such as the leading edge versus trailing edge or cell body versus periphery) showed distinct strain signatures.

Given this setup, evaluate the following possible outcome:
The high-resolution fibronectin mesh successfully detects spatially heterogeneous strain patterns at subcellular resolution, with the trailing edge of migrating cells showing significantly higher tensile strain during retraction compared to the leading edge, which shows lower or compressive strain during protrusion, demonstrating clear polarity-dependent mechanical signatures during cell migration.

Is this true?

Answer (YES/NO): YES